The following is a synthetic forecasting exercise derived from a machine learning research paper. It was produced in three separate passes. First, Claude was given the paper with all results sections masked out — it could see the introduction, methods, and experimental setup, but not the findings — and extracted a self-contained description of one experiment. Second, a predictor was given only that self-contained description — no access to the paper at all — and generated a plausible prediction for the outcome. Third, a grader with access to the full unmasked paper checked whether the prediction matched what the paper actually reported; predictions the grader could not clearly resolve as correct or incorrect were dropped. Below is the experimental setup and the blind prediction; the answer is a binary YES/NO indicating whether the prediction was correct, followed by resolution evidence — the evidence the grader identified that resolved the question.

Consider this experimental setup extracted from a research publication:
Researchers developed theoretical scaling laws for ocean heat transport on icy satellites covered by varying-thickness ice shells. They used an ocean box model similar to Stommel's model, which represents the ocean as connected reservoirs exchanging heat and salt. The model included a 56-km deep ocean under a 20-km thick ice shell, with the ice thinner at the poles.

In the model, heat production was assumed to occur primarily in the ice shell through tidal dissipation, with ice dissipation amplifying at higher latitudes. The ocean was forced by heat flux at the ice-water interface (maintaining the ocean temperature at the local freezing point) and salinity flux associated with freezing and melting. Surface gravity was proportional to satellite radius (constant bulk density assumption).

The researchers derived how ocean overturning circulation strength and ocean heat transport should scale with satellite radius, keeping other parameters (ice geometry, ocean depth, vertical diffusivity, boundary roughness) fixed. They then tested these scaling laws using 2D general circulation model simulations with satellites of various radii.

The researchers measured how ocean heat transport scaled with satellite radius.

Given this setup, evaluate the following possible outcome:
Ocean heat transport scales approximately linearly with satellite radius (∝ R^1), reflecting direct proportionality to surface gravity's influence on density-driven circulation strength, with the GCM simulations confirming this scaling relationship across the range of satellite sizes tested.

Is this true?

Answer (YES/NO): NO